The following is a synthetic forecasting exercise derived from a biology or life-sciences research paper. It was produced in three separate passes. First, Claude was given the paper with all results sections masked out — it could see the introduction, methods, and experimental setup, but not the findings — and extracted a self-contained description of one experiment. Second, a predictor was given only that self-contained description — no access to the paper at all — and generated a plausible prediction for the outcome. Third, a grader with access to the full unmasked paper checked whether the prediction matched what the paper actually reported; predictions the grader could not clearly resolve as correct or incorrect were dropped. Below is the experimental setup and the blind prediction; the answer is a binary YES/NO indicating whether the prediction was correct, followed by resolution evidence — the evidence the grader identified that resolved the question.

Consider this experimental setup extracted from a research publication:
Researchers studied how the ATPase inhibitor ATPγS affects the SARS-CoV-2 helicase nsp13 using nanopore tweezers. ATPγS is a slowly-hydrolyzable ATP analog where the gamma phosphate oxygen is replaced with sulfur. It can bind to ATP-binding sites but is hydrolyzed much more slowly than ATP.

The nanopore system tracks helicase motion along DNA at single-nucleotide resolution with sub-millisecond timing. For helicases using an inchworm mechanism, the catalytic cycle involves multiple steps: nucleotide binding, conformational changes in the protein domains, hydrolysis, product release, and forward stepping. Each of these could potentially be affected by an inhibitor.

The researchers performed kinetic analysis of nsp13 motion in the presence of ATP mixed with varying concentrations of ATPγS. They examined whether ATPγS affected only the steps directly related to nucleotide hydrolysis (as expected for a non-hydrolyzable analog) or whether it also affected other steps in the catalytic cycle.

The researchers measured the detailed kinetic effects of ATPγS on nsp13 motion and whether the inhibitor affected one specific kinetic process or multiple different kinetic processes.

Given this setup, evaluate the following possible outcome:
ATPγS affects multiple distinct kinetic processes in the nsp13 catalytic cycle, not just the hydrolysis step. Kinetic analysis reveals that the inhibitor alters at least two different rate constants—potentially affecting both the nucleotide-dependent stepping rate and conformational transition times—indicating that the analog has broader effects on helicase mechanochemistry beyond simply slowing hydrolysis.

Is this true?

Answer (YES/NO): YES